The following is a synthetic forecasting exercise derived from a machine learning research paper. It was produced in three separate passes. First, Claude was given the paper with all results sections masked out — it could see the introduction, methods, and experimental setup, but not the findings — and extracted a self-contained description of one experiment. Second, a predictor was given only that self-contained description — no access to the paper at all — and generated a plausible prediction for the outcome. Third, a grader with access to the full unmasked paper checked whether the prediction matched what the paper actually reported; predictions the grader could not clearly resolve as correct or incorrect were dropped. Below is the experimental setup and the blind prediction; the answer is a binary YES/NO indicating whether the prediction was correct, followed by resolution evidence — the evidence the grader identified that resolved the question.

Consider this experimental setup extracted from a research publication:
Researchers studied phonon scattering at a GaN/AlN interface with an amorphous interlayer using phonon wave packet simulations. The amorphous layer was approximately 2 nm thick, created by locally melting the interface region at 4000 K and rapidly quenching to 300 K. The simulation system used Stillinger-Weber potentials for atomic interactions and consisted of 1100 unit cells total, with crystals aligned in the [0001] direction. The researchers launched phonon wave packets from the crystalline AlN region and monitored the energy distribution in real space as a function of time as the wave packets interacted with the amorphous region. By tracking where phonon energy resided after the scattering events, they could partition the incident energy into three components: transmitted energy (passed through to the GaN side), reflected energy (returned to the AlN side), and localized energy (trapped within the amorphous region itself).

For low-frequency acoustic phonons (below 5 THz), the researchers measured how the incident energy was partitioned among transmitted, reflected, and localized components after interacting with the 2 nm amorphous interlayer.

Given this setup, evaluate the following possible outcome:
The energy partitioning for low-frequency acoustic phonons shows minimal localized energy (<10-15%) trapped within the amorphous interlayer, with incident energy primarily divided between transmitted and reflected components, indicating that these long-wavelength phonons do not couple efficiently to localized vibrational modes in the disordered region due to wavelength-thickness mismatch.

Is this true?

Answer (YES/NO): YES